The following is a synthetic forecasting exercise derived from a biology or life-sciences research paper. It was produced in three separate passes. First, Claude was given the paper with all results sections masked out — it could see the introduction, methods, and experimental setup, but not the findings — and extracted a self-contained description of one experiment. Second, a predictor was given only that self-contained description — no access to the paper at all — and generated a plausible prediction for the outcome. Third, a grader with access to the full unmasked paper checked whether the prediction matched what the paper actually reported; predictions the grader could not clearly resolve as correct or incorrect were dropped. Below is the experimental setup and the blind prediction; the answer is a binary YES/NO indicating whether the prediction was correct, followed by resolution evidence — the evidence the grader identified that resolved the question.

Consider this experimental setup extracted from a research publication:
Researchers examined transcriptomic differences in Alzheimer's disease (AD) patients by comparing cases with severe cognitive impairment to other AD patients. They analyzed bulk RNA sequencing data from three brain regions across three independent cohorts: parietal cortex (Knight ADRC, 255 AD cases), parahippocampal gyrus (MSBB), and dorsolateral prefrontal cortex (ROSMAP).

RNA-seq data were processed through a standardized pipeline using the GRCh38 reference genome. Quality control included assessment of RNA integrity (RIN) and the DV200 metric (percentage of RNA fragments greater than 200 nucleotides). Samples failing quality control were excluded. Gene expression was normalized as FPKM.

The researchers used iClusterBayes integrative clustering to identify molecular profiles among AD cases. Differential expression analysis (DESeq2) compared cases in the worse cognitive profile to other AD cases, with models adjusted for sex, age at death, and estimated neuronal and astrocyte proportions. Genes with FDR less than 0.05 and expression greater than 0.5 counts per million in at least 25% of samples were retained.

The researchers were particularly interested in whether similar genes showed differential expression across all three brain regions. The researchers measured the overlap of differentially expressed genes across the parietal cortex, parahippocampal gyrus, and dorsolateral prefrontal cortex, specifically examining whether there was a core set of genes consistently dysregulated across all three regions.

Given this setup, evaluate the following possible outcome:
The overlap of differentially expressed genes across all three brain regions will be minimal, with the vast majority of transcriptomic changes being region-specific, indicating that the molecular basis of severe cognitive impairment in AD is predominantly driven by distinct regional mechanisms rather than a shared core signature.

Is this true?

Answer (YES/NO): NO